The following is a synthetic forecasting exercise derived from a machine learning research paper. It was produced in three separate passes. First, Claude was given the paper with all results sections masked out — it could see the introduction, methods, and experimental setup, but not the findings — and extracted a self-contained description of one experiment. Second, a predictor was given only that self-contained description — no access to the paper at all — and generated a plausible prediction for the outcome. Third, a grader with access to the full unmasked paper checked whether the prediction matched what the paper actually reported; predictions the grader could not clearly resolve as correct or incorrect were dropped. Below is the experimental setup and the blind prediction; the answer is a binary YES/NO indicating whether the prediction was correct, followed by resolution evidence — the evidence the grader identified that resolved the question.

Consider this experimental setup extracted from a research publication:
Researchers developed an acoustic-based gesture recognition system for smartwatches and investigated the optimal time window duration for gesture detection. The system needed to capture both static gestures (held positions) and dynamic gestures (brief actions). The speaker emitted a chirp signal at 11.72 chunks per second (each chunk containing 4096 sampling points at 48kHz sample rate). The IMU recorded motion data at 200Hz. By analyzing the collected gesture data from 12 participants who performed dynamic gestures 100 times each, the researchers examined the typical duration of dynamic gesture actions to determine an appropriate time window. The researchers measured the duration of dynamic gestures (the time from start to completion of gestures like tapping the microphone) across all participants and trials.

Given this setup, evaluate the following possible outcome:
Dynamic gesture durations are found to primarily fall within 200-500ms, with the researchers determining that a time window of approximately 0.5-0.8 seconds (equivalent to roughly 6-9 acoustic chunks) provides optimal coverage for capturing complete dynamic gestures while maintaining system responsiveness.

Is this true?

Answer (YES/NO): NO